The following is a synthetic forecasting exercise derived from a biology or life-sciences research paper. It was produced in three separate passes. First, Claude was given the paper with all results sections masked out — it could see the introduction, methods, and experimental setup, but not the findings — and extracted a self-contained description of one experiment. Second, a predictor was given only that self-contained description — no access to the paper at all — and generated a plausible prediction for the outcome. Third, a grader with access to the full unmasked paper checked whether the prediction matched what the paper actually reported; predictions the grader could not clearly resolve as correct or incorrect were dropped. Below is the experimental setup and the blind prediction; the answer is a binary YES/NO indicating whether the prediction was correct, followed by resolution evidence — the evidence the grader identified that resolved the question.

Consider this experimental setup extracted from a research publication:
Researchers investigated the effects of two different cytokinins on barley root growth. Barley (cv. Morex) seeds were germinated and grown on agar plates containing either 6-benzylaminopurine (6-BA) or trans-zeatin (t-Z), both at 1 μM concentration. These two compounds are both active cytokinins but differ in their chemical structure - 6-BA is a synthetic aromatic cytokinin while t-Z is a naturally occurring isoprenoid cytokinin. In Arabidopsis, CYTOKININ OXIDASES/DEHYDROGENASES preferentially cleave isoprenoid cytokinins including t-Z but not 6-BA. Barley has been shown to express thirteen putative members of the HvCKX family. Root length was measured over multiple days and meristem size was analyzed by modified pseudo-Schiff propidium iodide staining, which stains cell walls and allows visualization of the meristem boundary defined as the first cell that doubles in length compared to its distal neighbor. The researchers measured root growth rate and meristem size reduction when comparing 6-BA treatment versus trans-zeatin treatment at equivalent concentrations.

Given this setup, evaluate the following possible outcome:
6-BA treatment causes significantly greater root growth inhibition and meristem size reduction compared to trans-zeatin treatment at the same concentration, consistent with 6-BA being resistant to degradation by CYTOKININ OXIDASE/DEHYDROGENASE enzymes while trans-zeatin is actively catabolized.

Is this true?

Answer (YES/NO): YES